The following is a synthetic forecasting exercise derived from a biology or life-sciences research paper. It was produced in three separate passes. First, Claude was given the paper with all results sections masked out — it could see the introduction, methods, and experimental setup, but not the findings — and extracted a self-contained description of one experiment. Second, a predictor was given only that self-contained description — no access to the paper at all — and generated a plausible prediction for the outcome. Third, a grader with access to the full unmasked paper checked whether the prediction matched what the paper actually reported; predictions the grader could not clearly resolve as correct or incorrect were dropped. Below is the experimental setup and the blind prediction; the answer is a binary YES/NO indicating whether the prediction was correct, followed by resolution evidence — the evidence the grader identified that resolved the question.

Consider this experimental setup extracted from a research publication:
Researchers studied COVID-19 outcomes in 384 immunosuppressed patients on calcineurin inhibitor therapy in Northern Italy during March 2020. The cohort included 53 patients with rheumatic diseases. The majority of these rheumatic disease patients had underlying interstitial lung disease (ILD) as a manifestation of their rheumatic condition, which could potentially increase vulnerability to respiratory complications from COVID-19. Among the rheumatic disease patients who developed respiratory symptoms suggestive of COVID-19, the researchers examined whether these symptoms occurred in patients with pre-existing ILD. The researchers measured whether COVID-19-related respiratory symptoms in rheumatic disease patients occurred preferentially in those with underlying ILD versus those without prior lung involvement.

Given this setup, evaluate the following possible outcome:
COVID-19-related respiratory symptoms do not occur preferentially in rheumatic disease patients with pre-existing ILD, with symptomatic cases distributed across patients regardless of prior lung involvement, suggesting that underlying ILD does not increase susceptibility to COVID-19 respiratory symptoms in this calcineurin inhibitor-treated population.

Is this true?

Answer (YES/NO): NO